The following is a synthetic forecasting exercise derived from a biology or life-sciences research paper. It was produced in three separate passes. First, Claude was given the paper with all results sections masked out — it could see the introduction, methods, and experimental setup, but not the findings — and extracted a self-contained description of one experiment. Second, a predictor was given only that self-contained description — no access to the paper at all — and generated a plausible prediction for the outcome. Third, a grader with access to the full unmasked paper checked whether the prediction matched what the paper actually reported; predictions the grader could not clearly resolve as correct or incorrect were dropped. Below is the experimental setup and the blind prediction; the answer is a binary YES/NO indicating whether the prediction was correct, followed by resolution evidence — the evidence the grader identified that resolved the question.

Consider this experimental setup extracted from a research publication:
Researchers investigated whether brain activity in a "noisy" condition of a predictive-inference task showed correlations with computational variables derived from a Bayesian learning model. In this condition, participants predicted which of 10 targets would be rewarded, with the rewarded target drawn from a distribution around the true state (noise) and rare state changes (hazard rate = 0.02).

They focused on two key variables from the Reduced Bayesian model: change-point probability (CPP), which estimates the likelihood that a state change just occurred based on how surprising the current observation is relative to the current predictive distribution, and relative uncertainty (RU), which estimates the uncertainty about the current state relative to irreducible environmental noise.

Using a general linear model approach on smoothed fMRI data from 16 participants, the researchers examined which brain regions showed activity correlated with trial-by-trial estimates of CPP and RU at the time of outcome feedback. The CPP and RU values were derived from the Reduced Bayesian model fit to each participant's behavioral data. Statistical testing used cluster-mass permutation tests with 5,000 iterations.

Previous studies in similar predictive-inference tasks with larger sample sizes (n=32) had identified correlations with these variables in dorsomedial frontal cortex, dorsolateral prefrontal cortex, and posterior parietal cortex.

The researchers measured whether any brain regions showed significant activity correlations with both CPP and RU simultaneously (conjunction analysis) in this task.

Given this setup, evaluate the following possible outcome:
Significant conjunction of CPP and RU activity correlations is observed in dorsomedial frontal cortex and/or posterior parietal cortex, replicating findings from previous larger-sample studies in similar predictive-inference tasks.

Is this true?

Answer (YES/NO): YES